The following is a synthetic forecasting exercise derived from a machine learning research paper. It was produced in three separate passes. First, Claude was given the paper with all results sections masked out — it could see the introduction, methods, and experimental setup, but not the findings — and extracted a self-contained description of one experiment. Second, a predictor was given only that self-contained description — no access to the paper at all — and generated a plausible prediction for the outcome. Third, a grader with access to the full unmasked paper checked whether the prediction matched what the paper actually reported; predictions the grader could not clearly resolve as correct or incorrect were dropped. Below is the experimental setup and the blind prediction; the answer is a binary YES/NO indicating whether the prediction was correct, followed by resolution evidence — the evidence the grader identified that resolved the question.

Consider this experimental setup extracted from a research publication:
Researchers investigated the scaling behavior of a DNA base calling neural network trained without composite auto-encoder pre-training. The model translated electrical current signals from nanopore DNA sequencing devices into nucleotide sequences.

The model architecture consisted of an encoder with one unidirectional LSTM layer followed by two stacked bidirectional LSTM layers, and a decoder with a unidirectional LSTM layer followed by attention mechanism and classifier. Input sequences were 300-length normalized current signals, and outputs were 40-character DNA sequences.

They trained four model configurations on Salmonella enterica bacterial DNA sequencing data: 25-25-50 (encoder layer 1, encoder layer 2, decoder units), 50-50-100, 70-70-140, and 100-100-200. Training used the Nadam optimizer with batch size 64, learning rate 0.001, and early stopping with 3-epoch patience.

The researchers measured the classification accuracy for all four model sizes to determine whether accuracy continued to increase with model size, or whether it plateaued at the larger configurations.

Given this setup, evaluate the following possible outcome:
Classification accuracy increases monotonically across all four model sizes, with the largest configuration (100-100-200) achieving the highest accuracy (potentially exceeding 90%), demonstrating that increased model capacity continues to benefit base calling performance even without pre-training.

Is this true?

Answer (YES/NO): YES